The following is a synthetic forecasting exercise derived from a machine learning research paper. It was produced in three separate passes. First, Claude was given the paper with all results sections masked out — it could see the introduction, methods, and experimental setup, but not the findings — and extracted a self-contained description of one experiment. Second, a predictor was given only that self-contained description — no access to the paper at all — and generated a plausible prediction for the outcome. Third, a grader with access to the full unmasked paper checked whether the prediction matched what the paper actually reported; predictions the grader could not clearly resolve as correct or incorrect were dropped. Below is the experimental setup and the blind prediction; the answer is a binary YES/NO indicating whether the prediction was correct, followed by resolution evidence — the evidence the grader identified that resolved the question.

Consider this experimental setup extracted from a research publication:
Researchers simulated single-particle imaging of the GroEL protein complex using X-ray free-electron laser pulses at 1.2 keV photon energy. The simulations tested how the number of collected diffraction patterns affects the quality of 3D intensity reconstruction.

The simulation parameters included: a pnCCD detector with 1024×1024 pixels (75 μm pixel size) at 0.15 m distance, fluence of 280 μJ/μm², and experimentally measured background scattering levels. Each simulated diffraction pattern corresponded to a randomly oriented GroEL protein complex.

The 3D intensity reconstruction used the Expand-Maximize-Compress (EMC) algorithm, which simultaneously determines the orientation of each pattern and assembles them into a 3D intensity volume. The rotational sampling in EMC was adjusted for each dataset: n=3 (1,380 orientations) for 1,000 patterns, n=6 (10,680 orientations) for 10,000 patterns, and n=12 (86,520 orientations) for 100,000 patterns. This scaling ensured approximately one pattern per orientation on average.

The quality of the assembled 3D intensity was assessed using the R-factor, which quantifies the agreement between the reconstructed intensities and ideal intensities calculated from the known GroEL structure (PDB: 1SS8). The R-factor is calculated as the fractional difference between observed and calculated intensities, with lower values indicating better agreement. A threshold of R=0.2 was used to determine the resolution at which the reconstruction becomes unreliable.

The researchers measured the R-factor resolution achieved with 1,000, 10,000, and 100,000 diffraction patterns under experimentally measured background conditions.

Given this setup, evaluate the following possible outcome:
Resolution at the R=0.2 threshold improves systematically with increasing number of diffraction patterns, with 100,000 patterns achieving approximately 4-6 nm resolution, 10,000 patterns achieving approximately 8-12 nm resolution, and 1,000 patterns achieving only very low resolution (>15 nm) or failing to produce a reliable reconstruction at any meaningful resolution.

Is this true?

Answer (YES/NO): NO